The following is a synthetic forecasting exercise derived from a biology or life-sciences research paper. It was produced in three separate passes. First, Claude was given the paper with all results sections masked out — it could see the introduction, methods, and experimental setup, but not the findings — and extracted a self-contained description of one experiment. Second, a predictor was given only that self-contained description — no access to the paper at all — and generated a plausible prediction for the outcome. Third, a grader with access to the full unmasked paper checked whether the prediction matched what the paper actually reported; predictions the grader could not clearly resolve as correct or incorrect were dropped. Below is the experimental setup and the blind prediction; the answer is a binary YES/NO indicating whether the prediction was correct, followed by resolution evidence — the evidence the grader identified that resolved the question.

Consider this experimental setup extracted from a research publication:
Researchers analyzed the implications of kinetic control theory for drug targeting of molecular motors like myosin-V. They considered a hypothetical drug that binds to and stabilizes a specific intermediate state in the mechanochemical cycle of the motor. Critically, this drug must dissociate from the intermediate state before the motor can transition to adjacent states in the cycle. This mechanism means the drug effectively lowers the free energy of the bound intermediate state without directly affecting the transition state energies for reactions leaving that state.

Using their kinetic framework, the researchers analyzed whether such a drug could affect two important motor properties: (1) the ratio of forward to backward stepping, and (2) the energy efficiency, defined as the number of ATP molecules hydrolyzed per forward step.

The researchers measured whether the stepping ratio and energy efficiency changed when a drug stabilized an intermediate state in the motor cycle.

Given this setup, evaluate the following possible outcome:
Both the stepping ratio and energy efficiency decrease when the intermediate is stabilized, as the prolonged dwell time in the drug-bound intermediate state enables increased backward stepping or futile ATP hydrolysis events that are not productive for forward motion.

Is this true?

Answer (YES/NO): NO